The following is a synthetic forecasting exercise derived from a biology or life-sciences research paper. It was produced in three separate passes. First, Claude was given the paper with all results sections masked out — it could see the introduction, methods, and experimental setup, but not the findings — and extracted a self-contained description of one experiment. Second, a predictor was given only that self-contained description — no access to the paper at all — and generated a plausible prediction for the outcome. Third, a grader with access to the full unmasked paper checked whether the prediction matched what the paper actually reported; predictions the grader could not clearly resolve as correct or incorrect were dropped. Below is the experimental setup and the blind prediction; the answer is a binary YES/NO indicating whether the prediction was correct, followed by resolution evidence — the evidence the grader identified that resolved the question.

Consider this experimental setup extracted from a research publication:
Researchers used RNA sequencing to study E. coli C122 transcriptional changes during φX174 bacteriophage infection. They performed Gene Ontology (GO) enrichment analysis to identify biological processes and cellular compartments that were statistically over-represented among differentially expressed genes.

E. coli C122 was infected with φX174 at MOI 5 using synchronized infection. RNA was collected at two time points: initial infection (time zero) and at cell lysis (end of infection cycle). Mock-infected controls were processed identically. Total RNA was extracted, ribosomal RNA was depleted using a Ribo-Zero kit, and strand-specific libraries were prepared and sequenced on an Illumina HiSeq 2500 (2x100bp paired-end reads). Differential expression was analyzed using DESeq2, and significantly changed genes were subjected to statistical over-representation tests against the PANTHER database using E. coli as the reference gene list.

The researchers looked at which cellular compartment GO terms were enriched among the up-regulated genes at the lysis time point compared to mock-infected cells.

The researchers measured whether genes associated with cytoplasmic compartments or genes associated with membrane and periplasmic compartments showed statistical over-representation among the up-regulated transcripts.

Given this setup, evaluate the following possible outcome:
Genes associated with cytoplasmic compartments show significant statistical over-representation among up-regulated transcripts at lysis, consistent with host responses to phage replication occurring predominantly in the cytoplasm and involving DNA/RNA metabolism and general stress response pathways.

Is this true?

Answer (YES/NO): NO